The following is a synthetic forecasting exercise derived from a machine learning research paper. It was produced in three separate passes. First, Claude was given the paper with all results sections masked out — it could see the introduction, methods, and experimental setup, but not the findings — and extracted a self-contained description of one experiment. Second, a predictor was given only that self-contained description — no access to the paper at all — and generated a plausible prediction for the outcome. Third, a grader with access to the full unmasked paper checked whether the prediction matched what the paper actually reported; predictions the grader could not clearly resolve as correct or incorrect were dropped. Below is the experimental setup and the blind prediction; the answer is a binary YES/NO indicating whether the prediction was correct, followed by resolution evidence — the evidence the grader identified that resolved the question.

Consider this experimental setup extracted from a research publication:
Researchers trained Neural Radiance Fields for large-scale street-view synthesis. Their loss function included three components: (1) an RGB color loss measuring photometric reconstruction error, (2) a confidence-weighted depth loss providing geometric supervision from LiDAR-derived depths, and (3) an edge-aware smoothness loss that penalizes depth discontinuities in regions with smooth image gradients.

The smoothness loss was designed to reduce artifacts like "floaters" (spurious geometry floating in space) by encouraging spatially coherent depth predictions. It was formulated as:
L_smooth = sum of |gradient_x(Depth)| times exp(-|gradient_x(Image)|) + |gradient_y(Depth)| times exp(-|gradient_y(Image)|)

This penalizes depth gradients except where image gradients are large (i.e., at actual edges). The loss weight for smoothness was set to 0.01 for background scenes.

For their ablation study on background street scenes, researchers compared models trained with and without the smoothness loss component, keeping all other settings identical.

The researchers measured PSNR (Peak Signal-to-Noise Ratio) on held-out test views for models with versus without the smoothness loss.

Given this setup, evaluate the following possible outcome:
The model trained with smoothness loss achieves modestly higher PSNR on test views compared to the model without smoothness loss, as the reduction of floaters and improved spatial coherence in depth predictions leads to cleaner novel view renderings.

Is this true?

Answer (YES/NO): NO